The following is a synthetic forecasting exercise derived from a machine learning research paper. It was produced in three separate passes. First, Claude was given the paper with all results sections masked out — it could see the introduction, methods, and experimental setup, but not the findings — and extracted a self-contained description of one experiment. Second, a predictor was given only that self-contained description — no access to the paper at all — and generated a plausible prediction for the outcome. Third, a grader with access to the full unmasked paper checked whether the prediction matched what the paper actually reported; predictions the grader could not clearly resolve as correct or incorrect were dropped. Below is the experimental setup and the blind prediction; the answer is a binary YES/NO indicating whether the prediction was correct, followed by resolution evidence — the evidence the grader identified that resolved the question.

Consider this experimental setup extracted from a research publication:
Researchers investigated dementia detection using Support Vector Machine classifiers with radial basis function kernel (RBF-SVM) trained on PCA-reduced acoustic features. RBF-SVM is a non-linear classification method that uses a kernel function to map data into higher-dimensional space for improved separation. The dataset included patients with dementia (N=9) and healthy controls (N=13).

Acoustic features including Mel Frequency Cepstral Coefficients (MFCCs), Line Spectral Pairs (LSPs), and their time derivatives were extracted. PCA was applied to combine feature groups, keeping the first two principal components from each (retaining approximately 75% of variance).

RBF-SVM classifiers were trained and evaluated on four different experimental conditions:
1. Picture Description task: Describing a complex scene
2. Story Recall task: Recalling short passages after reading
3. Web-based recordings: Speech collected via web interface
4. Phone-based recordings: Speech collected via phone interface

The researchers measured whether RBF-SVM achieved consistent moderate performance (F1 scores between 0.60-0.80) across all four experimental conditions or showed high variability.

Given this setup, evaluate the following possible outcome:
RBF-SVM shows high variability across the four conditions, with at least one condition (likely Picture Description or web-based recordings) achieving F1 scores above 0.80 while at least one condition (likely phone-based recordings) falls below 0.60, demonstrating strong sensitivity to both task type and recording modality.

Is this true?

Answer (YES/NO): NO